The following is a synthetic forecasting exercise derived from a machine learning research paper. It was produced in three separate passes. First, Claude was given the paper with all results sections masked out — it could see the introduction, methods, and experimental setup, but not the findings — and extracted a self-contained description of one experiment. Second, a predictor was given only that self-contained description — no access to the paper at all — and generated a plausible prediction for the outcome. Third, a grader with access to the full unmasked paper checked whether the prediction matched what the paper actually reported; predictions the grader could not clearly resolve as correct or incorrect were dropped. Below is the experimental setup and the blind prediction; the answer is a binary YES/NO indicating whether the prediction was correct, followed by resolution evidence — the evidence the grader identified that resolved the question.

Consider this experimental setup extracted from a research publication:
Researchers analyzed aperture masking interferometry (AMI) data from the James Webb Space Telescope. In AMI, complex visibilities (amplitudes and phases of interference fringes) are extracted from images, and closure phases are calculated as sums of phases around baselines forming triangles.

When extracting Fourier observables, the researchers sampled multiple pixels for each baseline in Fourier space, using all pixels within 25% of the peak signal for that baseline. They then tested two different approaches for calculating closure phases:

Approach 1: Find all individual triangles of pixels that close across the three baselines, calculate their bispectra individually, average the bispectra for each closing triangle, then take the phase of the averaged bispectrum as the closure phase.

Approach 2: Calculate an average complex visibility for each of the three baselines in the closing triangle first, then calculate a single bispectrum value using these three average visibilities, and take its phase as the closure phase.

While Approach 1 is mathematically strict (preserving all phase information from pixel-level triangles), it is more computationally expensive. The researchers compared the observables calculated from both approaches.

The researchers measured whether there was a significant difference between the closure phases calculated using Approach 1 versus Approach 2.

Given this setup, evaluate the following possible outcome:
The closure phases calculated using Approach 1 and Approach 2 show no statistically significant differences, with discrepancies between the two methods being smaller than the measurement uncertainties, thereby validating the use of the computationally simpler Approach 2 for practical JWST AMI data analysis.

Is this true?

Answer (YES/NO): YES